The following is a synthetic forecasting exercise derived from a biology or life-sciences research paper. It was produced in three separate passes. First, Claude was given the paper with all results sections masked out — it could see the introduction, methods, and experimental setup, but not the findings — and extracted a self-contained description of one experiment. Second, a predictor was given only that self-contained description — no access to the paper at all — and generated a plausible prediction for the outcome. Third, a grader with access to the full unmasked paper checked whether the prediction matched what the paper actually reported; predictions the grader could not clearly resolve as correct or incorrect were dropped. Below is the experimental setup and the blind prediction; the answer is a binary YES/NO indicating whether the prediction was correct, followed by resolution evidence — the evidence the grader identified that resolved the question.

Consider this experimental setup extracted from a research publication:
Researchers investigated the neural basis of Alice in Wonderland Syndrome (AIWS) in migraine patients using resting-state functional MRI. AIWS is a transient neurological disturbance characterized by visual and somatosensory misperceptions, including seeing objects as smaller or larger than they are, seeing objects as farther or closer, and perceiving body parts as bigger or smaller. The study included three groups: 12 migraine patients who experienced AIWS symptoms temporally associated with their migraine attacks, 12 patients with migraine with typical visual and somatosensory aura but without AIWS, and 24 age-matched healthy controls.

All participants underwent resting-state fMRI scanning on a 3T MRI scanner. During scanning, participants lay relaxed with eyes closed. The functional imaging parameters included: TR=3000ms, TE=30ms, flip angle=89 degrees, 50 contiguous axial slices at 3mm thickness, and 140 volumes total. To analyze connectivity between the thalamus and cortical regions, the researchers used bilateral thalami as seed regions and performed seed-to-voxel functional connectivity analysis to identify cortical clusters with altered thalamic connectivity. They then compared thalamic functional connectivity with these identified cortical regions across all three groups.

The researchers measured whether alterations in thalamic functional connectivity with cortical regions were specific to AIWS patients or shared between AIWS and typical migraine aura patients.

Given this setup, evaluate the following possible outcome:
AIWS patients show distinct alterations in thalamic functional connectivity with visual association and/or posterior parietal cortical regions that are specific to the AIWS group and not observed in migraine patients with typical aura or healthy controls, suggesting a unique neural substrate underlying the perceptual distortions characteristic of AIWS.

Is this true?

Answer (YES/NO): NO